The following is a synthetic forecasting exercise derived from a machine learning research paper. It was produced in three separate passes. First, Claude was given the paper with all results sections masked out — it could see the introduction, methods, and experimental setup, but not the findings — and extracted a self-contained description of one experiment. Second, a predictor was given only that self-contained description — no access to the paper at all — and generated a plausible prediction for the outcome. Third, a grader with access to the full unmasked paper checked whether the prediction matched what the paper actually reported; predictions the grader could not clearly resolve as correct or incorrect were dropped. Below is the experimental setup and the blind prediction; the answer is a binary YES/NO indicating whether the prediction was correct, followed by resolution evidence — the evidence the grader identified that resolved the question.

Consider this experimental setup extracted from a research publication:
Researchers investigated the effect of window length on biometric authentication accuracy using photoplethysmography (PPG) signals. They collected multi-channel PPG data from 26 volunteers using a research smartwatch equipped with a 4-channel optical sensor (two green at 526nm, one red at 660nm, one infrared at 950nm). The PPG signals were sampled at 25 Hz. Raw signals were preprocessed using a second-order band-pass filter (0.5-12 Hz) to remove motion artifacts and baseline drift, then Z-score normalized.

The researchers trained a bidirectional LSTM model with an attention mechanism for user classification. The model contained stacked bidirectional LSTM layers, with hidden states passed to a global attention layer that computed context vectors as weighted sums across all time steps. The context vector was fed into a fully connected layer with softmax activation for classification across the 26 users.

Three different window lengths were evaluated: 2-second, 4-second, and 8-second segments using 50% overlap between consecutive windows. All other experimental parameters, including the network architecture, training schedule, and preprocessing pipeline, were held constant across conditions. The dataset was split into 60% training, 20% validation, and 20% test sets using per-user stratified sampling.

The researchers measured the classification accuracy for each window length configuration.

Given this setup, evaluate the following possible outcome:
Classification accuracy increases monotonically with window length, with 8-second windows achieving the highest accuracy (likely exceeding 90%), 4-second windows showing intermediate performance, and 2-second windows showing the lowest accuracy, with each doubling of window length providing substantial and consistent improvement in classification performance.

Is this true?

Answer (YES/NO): NO